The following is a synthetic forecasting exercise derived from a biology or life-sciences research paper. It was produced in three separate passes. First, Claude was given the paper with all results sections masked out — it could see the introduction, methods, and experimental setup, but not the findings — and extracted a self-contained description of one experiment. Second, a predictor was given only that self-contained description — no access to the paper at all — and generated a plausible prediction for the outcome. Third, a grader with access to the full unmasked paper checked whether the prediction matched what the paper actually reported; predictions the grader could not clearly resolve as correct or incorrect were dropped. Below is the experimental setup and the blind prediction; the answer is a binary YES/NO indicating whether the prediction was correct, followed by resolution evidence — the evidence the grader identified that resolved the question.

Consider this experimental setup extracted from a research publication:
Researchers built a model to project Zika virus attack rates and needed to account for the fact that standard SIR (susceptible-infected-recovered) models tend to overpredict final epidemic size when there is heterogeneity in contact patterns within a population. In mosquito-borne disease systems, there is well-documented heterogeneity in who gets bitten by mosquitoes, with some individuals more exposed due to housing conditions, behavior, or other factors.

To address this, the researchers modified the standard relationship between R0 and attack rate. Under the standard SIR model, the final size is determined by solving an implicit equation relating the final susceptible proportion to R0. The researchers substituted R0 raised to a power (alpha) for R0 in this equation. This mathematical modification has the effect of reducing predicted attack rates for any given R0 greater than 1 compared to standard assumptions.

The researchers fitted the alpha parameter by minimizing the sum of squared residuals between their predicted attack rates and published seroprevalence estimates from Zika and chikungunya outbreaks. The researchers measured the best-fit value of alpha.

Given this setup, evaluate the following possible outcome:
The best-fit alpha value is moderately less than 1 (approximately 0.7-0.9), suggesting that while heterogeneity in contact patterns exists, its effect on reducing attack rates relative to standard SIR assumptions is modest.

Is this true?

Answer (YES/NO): NO